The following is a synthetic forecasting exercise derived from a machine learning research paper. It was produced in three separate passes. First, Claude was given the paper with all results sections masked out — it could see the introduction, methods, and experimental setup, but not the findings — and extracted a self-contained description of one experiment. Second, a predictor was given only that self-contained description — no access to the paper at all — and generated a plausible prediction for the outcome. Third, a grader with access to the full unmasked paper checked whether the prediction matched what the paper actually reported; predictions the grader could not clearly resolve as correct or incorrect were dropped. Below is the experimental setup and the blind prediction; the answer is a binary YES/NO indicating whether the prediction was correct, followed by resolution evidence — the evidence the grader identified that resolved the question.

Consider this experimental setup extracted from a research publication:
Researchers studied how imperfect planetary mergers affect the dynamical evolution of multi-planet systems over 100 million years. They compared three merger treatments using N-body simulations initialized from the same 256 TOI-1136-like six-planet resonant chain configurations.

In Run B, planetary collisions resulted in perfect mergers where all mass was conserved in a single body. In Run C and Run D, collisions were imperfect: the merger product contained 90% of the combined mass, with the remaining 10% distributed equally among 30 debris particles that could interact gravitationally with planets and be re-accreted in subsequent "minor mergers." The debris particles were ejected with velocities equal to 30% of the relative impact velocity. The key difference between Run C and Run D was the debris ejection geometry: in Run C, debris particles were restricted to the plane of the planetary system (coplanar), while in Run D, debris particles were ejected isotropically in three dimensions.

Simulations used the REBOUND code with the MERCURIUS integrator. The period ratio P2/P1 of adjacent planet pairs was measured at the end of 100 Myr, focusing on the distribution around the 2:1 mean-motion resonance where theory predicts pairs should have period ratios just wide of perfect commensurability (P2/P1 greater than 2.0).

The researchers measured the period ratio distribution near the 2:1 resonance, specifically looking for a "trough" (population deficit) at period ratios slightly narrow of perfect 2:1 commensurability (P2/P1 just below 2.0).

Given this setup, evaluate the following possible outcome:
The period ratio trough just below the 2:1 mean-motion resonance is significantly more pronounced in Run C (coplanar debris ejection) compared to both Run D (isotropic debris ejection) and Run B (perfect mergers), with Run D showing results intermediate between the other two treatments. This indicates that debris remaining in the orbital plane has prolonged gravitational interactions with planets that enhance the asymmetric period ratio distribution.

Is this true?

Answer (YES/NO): NO